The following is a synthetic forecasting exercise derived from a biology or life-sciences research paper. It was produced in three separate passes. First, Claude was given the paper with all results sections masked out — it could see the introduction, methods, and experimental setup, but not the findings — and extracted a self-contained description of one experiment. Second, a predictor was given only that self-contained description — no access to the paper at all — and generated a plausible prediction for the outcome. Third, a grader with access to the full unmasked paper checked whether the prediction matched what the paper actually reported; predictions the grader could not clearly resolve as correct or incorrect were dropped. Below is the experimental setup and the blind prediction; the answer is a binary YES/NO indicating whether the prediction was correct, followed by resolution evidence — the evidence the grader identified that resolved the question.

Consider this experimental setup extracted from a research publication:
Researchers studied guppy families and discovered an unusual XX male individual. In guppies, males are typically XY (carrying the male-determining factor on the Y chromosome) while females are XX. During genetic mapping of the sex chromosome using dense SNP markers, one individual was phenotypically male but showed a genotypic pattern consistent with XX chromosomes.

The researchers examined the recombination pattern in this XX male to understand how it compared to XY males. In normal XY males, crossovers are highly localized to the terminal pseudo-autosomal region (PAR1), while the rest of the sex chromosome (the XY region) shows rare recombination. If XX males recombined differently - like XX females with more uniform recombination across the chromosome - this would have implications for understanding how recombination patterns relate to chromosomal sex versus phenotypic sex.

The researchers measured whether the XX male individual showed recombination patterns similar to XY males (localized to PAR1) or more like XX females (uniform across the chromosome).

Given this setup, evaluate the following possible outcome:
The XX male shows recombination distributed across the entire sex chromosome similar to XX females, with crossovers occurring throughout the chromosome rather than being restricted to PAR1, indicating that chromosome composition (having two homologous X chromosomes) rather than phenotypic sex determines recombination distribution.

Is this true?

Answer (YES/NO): NO